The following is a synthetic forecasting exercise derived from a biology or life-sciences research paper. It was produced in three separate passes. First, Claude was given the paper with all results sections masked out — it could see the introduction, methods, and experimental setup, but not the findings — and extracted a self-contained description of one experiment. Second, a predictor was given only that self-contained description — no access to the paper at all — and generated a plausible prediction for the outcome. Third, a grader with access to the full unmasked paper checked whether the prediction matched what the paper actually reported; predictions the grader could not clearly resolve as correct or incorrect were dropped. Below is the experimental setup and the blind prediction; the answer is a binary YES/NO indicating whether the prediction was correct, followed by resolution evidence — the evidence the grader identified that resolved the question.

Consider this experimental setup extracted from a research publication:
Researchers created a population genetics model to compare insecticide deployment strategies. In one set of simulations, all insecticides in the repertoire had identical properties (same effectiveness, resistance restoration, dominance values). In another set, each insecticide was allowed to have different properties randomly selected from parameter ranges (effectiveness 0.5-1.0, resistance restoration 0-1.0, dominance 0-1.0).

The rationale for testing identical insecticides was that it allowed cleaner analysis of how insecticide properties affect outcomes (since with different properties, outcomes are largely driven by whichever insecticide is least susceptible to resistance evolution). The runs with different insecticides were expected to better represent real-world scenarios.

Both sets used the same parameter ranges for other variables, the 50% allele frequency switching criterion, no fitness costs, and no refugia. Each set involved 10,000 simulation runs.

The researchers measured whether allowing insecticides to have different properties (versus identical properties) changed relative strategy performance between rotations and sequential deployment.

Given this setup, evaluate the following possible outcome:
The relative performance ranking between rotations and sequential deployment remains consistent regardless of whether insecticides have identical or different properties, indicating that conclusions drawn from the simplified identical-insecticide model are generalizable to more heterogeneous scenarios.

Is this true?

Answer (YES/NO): YES